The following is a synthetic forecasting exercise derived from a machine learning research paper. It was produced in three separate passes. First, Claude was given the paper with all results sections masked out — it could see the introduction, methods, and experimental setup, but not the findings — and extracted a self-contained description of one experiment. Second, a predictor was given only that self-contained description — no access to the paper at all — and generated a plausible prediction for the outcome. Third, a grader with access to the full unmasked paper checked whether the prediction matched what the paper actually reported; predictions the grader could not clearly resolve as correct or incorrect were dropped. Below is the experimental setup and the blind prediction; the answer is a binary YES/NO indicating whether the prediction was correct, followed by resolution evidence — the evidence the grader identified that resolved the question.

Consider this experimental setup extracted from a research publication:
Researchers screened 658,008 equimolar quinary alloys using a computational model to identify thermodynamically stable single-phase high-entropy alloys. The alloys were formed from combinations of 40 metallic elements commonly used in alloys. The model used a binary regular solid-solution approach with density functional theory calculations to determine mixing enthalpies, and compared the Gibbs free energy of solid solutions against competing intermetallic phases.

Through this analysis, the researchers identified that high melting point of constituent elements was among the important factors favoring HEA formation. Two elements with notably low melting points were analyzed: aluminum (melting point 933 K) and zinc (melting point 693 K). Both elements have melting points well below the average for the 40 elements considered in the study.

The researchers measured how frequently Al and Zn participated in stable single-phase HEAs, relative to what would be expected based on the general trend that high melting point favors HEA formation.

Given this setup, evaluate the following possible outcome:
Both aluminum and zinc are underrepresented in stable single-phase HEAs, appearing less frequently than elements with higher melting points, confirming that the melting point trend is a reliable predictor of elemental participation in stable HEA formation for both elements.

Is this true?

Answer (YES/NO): NO